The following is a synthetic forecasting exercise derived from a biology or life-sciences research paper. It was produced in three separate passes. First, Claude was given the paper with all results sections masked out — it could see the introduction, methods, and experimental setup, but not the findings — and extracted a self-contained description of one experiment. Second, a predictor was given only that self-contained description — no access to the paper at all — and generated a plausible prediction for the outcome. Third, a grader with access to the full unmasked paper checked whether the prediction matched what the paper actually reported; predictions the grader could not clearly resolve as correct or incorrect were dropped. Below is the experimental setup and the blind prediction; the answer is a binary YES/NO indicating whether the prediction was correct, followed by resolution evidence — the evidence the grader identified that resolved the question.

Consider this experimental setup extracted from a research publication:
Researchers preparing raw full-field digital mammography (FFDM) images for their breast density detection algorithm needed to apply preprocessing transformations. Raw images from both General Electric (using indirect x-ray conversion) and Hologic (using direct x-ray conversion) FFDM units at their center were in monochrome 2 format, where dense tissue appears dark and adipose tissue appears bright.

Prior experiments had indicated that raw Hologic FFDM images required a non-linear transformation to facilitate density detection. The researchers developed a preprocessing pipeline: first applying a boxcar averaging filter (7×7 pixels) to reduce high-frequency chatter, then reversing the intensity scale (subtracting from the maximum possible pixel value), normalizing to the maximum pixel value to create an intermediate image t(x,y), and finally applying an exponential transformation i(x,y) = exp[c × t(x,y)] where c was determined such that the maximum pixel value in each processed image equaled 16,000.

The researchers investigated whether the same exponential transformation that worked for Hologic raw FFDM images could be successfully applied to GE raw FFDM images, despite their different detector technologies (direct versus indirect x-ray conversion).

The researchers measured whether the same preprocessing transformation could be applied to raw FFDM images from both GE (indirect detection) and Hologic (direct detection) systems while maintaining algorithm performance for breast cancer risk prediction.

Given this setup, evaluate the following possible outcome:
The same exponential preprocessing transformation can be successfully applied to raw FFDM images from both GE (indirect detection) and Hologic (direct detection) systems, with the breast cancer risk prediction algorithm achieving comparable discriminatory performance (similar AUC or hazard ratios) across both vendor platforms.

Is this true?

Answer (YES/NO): YES